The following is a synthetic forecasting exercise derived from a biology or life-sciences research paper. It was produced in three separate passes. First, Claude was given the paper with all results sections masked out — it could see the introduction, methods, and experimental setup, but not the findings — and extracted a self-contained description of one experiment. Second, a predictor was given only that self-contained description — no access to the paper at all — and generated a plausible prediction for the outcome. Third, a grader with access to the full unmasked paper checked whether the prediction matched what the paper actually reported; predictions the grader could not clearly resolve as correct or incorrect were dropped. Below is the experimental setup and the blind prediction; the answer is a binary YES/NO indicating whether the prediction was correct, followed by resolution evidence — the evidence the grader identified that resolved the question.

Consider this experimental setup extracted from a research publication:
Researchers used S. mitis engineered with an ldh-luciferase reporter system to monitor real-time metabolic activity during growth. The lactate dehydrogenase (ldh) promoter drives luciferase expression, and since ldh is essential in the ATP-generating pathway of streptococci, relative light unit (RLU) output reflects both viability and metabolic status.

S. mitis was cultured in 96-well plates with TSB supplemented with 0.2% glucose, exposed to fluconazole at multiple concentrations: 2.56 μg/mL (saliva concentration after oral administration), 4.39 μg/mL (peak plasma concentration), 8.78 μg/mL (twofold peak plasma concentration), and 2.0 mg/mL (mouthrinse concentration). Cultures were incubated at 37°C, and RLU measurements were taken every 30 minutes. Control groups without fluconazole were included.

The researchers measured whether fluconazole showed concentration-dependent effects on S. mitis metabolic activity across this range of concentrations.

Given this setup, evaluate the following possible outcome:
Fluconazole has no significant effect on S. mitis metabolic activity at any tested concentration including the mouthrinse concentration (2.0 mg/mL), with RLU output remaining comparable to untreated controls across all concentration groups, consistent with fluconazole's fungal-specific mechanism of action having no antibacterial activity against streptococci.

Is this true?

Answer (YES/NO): NO